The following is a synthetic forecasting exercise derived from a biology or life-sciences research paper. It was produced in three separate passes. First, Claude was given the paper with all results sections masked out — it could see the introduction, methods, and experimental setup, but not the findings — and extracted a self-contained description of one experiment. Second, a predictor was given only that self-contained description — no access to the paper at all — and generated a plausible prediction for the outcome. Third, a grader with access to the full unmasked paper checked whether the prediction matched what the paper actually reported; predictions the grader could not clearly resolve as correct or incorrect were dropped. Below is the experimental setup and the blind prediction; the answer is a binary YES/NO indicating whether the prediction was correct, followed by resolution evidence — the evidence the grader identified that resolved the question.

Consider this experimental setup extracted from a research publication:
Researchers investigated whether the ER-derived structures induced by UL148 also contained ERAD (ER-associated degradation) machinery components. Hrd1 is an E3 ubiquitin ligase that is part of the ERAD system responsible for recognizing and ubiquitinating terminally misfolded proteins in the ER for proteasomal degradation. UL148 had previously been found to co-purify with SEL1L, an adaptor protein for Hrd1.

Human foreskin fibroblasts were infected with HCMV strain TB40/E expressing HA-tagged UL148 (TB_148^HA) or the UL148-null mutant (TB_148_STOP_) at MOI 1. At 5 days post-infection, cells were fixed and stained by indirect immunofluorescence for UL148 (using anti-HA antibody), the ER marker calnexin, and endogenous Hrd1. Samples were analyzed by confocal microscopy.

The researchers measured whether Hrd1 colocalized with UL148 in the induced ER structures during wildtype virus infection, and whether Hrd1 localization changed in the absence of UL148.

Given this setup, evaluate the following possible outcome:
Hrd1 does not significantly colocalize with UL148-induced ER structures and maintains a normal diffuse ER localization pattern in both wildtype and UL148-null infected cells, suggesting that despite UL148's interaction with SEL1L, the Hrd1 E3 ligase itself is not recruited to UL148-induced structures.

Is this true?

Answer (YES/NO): NO